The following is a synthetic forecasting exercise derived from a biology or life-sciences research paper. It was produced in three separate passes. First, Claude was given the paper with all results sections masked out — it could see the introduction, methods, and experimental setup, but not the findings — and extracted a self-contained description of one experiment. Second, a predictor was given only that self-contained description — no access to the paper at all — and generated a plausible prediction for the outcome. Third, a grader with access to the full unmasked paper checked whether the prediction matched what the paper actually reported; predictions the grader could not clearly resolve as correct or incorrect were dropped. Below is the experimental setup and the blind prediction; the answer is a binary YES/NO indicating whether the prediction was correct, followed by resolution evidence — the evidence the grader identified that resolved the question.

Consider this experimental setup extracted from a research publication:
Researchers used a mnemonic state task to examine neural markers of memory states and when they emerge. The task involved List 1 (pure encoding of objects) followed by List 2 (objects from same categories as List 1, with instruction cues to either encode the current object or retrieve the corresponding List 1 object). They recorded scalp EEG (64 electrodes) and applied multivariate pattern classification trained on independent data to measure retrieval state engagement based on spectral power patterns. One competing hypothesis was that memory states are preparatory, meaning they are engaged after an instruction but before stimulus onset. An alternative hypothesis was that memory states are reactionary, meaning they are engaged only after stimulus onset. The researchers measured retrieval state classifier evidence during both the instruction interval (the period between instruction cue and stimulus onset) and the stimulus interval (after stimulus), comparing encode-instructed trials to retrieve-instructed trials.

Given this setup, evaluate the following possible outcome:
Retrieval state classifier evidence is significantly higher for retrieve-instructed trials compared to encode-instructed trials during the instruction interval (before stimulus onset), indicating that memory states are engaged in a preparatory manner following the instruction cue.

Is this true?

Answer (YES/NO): NO